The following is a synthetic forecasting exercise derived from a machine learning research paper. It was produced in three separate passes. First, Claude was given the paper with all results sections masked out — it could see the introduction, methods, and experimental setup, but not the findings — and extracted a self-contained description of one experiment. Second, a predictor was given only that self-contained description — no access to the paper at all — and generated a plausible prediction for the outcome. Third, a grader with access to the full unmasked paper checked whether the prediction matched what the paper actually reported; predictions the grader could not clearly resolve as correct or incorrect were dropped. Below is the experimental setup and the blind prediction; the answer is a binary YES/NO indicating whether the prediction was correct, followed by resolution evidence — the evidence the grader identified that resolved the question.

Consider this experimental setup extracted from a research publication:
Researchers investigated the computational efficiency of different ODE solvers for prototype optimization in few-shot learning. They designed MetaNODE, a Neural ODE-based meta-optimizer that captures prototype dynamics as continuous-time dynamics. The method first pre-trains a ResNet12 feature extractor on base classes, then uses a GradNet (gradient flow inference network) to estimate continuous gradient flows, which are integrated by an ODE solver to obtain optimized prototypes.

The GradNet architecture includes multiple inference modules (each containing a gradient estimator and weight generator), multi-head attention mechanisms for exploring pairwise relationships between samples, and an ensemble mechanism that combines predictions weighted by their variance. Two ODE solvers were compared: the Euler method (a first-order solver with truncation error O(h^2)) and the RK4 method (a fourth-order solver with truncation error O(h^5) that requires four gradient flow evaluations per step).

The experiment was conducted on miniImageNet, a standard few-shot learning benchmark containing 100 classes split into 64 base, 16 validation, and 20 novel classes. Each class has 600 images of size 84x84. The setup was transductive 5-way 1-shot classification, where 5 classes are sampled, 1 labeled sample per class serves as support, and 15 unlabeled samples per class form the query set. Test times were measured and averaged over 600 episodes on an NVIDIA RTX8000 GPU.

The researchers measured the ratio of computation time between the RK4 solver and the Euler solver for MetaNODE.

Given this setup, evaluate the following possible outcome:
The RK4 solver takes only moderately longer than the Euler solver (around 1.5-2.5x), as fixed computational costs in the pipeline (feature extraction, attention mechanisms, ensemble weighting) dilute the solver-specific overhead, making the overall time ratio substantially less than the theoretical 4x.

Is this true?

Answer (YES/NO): NO